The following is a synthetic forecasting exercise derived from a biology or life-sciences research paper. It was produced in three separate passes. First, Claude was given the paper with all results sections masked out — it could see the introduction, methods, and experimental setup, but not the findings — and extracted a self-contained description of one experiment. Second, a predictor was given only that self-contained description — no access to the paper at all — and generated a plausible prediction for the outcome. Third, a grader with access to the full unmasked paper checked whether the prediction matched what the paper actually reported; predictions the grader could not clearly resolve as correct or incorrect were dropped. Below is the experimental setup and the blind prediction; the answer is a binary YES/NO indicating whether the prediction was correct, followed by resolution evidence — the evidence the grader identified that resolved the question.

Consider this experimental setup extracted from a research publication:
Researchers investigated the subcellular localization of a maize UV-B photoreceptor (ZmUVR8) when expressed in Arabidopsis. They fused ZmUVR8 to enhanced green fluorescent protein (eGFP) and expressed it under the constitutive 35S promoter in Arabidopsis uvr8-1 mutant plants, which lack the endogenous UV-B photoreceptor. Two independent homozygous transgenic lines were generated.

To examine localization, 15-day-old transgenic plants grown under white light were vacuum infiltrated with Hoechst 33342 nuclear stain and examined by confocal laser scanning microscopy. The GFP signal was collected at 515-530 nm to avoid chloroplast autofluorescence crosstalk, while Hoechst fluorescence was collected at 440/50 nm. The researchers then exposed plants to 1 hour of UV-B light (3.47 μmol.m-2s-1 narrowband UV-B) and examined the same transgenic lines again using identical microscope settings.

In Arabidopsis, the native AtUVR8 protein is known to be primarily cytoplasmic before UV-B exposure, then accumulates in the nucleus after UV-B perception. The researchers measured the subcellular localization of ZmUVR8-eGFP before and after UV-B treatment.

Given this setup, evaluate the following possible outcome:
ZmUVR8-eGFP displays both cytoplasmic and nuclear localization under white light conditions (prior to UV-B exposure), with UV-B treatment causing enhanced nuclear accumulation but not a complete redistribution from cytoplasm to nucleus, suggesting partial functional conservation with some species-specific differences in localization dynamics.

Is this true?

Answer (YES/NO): NO